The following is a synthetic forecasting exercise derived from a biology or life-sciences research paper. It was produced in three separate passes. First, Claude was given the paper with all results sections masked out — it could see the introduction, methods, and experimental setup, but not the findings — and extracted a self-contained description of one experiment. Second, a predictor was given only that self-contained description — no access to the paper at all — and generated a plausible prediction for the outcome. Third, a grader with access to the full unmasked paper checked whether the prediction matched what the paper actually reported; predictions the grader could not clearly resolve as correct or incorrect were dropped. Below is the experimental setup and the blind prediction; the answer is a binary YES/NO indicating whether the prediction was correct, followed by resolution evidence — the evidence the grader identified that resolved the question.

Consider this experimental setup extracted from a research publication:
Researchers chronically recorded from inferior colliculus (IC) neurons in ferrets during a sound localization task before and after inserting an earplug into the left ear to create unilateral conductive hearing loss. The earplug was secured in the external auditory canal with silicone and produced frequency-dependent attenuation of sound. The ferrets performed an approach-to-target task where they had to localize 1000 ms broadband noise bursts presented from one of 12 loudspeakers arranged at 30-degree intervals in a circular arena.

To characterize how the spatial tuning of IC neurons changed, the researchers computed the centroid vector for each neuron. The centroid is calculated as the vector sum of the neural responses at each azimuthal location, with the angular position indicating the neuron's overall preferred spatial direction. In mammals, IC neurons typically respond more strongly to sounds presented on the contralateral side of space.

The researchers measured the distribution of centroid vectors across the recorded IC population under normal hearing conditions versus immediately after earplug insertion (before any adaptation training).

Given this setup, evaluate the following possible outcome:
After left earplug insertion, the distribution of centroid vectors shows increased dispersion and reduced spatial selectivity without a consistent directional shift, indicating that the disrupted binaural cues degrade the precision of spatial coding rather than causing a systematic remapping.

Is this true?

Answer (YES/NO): NO